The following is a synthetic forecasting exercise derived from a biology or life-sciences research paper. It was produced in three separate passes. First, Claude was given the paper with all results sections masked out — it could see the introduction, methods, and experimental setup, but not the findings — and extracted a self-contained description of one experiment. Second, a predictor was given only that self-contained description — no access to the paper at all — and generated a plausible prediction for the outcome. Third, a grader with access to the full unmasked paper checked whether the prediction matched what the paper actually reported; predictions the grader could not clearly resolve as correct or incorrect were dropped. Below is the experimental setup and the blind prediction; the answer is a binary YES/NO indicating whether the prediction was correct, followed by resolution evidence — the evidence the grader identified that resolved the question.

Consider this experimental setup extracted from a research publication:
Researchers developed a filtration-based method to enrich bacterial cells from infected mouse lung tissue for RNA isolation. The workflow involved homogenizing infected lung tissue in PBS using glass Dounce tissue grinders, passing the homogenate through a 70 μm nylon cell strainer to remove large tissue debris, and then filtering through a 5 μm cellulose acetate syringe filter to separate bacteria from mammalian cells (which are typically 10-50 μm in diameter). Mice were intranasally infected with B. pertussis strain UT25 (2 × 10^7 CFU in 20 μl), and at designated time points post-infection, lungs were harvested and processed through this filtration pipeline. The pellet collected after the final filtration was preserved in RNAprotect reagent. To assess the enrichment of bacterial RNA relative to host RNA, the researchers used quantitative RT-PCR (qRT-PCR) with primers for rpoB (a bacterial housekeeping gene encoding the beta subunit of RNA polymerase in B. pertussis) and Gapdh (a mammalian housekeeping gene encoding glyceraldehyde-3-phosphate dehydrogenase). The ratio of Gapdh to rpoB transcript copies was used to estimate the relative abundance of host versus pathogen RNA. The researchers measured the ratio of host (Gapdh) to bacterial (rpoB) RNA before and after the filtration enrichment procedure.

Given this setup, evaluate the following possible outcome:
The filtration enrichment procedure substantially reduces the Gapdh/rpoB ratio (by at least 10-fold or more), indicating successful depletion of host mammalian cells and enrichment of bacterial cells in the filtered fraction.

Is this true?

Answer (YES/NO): YES